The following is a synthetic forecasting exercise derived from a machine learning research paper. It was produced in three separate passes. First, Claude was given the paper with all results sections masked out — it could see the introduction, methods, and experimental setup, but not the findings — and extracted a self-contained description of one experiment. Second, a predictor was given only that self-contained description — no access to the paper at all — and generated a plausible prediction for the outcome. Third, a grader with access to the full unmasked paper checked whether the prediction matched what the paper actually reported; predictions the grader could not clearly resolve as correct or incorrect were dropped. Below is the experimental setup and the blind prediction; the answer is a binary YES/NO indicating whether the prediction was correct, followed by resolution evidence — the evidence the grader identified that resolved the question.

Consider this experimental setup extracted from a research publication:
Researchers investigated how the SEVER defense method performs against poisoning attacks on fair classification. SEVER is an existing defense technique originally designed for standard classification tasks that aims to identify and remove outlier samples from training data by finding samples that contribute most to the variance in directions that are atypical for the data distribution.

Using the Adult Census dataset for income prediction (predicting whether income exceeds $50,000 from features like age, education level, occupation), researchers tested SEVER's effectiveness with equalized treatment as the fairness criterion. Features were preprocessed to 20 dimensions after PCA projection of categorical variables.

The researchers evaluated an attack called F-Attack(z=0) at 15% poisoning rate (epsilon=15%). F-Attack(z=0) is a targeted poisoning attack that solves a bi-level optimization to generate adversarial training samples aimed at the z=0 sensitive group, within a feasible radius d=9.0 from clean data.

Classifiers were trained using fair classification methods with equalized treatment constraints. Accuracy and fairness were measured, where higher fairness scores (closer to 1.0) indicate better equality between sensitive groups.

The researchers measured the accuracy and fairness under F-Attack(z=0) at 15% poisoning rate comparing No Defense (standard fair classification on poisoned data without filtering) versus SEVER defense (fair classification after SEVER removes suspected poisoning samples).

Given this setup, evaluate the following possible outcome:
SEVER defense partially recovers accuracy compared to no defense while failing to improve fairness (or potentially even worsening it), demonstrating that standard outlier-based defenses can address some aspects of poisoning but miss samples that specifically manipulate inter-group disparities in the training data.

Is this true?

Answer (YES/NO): NO